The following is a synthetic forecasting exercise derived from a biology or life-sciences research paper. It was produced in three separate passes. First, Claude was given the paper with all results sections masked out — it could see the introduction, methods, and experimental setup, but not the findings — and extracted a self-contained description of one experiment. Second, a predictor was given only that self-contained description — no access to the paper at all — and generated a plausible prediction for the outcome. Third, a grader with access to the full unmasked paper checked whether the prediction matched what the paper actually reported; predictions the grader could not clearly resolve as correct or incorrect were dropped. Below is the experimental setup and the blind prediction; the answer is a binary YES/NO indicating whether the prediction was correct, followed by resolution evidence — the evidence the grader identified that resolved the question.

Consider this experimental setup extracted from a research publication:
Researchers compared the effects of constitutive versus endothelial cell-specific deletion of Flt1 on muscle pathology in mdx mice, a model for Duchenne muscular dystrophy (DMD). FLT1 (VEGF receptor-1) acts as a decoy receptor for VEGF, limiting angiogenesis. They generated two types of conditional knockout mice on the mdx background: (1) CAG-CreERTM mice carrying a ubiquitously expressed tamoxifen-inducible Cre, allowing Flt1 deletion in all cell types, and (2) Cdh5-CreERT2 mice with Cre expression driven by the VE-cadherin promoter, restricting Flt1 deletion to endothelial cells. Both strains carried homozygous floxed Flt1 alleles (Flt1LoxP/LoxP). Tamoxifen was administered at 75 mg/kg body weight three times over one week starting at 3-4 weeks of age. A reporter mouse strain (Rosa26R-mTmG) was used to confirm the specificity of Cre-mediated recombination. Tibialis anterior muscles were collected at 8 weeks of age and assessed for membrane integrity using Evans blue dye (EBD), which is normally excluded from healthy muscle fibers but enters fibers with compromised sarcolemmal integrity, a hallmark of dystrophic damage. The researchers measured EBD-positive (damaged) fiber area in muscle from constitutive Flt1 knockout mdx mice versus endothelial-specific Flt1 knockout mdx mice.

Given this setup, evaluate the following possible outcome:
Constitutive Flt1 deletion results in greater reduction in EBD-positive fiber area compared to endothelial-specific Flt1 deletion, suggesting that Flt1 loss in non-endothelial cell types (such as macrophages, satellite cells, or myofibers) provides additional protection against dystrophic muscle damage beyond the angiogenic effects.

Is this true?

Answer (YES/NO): NO